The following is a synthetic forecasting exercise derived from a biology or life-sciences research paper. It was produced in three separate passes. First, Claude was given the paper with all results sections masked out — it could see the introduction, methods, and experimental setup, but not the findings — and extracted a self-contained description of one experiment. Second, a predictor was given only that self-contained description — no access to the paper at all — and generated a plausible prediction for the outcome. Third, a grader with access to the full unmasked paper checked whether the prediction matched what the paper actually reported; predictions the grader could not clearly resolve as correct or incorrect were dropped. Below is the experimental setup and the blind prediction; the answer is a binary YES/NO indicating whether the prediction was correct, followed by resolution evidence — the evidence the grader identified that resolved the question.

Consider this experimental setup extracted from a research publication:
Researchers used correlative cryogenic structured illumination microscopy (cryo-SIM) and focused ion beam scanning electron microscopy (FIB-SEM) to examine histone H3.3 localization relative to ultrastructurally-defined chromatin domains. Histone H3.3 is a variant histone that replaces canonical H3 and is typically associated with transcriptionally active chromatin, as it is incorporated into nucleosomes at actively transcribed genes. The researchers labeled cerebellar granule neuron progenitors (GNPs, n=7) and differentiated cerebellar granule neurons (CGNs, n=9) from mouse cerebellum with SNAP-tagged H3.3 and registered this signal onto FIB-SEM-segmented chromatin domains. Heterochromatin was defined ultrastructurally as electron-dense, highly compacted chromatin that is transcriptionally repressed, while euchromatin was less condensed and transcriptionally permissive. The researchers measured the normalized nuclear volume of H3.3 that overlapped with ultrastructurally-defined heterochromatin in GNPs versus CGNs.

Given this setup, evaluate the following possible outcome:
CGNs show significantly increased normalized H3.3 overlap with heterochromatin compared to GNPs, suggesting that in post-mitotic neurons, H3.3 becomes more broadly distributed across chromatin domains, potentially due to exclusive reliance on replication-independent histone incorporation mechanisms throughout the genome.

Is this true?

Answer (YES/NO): YES